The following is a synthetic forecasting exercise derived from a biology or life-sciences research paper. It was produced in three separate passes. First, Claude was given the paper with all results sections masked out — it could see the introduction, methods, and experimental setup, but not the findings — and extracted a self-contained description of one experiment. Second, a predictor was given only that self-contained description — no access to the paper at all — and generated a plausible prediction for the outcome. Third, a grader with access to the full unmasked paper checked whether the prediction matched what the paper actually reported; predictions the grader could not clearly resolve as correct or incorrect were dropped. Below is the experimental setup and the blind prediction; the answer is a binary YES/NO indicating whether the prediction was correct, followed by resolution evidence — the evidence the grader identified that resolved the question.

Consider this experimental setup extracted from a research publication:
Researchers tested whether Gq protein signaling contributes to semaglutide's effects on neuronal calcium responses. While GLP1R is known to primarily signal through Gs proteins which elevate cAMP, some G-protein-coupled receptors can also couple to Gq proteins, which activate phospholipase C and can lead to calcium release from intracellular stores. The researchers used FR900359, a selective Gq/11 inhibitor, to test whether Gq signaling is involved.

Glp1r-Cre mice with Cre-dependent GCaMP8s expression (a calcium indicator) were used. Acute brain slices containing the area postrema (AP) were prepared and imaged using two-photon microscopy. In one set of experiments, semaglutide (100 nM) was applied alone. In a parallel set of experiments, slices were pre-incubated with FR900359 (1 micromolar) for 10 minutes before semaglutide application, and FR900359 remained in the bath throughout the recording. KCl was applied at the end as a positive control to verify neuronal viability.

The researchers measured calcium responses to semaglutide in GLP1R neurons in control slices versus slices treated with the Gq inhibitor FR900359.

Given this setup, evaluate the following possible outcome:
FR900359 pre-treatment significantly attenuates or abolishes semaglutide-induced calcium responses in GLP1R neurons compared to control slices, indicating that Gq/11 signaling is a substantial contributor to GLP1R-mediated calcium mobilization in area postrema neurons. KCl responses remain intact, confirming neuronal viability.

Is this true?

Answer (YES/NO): YES